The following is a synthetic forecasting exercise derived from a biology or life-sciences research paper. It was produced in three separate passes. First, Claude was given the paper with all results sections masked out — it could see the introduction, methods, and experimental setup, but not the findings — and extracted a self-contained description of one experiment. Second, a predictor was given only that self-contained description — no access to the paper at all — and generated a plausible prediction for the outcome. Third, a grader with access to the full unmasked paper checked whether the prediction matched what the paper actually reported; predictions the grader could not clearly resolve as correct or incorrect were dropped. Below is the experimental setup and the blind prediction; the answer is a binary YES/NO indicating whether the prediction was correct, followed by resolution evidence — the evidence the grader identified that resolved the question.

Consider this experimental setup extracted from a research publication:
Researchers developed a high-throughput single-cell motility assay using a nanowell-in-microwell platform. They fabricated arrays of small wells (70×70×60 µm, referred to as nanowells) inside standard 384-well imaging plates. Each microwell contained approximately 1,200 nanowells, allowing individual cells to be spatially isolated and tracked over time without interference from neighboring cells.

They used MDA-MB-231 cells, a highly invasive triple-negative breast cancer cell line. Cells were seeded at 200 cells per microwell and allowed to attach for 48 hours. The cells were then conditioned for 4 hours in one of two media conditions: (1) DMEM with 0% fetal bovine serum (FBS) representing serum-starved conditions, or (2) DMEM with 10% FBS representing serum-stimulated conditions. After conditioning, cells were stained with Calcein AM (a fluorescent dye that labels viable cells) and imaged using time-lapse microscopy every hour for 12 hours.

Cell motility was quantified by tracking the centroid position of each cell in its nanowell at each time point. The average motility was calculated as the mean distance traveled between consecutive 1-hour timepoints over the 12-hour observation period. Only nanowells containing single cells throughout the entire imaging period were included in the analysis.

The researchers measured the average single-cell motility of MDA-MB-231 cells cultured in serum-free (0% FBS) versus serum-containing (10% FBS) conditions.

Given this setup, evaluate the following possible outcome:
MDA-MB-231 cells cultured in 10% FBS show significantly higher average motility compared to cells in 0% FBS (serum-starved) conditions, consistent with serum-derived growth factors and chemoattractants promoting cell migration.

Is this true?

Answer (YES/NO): YES